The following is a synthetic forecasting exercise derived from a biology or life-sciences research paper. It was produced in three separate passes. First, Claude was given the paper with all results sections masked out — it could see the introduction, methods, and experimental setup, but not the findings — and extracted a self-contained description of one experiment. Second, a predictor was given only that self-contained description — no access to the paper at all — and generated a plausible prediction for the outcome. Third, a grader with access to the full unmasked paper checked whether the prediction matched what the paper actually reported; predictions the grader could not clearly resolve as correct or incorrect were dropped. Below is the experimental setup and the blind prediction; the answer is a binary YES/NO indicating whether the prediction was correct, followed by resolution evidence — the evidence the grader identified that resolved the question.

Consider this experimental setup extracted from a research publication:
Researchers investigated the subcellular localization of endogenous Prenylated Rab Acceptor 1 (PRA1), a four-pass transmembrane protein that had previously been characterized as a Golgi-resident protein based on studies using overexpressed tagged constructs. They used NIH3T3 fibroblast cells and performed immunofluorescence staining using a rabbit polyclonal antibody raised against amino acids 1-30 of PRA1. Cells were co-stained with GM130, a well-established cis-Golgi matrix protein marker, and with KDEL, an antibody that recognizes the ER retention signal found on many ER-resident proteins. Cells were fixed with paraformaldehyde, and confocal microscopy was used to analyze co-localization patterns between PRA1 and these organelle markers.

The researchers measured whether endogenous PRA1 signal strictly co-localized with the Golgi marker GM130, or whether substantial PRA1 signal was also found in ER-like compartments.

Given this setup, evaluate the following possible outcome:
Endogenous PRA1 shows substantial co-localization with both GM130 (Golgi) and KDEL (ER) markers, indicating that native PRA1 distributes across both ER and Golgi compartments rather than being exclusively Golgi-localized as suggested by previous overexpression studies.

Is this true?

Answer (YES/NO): NO